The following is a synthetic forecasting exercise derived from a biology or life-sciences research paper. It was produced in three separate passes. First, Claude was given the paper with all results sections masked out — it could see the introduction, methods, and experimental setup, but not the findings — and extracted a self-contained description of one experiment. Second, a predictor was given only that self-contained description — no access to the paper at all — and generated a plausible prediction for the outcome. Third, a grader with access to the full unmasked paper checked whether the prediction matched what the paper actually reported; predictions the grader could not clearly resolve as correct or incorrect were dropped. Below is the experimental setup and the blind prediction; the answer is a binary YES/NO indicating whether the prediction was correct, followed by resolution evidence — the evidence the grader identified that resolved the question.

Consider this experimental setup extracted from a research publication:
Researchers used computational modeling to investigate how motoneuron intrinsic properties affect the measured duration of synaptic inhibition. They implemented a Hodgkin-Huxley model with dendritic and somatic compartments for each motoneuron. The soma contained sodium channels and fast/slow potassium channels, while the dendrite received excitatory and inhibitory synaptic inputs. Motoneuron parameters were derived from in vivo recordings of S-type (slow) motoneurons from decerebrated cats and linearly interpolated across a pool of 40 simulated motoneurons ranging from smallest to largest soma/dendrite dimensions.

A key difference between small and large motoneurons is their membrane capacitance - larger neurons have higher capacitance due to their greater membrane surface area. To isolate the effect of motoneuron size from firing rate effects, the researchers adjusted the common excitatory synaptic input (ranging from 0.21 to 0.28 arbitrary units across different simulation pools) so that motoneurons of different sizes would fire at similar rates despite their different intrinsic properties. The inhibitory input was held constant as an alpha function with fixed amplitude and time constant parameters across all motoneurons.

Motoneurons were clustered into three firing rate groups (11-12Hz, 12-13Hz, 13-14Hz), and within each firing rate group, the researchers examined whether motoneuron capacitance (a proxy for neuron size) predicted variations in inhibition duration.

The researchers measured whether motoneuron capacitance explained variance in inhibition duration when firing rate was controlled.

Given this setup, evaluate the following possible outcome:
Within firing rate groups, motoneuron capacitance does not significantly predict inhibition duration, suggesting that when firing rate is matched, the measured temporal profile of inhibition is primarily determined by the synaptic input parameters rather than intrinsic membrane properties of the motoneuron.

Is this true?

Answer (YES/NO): YES